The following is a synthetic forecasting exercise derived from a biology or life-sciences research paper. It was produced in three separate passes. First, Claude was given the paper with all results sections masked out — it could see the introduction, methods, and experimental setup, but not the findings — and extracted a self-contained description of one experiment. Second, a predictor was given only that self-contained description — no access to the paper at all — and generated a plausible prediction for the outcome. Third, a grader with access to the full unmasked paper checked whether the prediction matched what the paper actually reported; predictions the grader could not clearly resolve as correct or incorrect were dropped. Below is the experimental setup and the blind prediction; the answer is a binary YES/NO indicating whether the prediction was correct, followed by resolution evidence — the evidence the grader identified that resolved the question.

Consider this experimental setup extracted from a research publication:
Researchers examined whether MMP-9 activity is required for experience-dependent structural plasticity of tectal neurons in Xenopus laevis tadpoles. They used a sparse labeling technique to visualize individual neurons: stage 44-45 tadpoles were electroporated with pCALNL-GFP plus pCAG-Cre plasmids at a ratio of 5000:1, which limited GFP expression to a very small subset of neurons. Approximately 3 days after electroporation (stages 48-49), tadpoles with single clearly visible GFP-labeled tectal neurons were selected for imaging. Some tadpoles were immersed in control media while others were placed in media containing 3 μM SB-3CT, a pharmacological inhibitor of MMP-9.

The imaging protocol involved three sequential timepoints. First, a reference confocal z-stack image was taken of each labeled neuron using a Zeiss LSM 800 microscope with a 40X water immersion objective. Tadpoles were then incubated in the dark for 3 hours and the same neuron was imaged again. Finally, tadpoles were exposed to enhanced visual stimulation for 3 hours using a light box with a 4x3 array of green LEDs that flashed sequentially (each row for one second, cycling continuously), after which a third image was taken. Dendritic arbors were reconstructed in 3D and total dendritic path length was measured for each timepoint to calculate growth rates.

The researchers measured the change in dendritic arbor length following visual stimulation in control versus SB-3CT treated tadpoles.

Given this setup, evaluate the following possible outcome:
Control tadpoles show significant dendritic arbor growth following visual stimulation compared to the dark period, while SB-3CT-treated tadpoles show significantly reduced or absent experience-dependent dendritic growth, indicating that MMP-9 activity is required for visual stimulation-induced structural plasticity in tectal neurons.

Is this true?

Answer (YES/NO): YES